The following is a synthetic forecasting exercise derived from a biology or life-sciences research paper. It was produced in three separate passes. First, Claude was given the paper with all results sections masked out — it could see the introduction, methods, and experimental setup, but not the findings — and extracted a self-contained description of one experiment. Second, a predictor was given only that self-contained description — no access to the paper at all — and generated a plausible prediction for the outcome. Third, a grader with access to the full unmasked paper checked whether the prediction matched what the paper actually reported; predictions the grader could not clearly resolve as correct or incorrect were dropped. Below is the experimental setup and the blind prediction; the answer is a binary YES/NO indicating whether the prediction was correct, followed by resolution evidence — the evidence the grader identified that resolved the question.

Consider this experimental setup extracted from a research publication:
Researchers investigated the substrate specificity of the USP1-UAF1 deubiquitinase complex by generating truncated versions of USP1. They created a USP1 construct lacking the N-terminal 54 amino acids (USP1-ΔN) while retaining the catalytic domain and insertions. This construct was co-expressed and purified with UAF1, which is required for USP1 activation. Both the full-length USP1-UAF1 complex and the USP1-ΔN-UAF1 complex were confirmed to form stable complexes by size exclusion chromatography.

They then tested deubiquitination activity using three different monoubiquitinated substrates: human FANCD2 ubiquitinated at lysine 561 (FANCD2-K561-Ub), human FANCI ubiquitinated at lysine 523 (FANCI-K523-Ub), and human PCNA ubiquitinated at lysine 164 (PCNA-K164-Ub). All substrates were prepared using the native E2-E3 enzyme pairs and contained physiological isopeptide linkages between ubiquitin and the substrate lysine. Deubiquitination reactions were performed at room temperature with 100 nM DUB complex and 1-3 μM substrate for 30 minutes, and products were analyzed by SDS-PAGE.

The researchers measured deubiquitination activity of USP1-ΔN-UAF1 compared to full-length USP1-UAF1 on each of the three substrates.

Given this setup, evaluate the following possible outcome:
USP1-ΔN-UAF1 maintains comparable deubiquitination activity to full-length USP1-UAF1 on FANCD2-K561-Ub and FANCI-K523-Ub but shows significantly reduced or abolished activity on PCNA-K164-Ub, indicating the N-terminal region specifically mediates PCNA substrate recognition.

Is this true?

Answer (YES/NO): NO